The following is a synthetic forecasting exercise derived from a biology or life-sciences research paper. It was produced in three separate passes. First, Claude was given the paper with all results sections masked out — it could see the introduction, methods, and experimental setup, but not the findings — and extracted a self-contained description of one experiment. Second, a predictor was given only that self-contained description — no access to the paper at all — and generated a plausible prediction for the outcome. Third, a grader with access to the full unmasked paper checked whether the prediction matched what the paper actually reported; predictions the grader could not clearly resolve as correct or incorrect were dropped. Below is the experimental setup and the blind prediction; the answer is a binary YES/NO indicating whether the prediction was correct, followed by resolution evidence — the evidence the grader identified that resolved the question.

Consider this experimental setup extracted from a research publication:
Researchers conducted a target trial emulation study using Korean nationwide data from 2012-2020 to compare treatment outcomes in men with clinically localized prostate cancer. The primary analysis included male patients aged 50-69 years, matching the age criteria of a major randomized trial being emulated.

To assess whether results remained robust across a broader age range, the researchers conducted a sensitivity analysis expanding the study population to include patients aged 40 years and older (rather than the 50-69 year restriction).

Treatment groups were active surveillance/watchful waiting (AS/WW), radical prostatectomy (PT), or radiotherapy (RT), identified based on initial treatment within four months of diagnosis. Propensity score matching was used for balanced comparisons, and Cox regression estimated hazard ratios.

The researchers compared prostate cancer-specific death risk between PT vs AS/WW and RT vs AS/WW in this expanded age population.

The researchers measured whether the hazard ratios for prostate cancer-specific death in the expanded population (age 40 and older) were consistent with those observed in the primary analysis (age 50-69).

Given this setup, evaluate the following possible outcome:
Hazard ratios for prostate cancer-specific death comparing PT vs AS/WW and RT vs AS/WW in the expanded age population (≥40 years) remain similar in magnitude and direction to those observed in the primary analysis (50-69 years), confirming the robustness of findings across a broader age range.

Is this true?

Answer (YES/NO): YES